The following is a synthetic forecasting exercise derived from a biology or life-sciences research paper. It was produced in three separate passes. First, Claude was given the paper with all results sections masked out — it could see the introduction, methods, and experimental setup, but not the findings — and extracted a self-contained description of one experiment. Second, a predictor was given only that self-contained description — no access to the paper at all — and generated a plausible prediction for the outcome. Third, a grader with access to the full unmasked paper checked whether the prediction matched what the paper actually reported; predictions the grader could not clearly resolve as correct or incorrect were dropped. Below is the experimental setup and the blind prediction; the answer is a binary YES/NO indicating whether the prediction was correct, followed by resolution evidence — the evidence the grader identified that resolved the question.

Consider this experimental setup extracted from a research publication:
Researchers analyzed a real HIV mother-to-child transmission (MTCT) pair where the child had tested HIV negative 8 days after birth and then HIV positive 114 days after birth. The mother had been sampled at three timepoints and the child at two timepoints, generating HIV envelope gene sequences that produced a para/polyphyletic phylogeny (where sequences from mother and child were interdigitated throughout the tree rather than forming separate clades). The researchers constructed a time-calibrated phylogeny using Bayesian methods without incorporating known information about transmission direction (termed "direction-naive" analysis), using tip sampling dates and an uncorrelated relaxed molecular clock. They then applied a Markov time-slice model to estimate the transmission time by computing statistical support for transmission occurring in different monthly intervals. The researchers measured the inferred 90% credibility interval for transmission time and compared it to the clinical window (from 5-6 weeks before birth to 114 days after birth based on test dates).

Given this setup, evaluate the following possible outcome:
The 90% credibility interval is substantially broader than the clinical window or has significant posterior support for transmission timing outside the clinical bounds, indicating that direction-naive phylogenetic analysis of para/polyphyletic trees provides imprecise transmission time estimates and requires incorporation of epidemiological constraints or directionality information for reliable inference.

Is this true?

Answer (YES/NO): NO